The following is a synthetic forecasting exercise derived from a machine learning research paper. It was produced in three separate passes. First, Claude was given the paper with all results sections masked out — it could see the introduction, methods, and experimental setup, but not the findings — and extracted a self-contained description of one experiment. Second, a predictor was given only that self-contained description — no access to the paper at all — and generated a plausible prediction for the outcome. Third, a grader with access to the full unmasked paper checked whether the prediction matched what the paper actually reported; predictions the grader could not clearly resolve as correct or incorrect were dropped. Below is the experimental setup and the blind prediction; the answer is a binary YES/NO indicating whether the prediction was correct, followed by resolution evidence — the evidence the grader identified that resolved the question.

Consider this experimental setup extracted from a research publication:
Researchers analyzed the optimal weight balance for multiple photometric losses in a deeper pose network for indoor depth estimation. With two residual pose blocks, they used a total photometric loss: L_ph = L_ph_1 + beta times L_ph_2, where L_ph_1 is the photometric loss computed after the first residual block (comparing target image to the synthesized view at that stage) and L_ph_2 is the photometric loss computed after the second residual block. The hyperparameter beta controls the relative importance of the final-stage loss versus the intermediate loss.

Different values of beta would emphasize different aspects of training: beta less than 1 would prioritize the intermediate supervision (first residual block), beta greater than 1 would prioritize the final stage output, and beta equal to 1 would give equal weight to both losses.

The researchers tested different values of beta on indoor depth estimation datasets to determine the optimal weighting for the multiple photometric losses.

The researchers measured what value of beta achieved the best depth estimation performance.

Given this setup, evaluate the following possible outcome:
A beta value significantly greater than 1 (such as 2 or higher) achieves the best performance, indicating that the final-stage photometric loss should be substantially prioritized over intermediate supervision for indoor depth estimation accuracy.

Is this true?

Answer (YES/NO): NO